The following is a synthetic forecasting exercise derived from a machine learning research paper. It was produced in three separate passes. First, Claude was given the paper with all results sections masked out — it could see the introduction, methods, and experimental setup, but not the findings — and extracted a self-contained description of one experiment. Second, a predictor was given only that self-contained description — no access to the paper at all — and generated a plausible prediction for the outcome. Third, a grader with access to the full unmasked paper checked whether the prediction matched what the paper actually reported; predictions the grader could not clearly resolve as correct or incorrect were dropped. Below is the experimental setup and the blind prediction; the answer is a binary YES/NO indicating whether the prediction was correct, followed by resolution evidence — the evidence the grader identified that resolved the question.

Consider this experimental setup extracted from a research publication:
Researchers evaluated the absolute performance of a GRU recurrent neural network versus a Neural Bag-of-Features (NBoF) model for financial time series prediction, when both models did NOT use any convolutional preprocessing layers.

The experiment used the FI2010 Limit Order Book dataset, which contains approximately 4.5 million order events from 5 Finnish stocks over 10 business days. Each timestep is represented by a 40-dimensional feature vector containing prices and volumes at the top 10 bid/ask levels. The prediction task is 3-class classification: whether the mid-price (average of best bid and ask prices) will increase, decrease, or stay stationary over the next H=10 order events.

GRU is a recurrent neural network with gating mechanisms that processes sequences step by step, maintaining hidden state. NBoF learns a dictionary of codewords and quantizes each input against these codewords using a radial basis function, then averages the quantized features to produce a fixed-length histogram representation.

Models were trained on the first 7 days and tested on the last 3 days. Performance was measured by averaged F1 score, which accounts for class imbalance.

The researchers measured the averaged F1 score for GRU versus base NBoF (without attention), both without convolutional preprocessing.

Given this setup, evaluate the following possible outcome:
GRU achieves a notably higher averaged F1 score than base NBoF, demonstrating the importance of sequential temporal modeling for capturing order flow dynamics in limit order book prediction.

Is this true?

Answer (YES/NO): YES